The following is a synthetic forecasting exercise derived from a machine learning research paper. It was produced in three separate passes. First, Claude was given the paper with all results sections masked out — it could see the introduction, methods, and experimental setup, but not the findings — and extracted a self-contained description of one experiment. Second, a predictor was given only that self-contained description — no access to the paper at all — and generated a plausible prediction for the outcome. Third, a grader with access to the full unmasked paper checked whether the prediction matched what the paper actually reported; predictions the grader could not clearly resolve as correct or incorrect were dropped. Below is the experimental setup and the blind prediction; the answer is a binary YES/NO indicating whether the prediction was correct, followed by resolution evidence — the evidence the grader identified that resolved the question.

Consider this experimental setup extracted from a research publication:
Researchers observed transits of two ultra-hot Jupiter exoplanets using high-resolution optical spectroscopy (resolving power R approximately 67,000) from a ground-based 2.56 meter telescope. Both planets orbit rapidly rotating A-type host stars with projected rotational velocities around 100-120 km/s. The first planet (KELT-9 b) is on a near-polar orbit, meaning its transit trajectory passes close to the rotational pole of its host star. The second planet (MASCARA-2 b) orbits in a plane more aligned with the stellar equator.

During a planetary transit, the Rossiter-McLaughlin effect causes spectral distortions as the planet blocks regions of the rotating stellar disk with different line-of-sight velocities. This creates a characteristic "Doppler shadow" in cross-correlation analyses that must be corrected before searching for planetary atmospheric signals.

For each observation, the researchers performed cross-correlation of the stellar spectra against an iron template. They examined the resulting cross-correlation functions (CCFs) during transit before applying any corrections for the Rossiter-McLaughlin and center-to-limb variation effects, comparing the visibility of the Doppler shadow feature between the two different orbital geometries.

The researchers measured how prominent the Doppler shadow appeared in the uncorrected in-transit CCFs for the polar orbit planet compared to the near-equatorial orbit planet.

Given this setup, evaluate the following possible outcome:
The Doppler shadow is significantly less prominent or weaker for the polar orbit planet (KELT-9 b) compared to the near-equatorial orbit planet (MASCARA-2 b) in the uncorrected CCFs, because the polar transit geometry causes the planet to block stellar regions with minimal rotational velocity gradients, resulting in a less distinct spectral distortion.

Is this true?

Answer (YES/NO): NO